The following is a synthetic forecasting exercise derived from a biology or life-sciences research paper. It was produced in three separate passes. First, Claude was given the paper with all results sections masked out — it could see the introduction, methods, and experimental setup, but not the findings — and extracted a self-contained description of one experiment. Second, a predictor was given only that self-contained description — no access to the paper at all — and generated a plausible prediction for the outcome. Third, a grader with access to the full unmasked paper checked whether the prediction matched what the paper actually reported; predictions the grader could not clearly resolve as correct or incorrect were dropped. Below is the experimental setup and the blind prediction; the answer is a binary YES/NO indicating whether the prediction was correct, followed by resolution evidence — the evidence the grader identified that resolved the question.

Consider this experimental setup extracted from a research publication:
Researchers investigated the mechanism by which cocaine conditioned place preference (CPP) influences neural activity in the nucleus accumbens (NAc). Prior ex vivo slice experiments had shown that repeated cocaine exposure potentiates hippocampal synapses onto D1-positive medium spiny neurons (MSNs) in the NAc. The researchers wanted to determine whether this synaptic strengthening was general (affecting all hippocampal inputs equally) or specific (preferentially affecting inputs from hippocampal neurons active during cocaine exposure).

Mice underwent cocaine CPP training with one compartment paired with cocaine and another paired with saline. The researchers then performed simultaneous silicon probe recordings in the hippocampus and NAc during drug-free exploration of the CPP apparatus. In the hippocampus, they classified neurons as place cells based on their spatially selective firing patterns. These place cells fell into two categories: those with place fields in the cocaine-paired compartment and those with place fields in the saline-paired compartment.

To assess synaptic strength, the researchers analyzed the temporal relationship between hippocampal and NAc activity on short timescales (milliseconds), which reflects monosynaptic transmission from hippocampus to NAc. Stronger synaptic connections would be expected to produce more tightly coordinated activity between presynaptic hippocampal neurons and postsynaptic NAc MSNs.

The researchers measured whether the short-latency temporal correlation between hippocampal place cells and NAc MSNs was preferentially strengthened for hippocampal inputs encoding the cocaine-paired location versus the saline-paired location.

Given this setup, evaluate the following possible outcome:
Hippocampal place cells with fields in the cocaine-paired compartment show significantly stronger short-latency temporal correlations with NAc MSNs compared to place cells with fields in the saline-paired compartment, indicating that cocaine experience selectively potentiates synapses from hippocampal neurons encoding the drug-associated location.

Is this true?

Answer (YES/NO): YES